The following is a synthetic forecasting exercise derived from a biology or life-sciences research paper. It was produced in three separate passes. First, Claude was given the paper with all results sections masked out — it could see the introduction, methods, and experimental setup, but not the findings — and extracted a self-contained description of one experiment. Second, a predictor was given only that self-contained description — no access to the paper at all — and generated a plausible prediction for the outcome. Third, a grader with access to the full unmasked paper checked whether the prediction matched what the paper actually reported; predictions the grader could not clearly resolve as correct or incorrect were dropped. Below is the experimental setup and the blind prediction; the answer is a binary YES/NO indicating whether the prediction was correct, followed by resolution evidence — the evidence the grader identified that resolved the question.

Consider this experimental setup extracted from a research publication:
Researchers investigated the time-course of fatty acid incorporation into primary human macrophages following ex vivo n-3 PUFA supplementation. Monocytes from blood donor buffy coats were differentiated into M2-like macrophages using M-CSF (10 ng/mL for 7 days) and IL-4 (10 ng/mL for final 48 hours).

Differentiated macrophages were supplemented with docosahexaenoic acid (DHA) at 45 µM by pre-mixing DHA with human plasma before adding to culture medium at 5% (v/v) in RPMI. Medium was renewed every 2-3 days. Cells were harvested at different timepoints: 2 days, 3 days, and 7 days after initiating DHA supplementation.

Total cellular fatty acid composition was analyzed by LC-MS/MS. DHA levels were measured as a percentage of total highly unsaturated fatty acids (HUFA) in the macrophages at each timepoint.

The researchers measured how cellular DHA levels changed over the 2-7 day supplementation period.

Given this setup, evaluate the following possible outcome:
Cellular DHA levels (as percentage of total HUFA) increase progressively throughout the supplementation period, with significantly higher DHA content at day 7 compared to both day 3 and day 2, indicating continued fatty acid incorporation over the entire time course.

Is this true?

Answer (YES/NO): NO